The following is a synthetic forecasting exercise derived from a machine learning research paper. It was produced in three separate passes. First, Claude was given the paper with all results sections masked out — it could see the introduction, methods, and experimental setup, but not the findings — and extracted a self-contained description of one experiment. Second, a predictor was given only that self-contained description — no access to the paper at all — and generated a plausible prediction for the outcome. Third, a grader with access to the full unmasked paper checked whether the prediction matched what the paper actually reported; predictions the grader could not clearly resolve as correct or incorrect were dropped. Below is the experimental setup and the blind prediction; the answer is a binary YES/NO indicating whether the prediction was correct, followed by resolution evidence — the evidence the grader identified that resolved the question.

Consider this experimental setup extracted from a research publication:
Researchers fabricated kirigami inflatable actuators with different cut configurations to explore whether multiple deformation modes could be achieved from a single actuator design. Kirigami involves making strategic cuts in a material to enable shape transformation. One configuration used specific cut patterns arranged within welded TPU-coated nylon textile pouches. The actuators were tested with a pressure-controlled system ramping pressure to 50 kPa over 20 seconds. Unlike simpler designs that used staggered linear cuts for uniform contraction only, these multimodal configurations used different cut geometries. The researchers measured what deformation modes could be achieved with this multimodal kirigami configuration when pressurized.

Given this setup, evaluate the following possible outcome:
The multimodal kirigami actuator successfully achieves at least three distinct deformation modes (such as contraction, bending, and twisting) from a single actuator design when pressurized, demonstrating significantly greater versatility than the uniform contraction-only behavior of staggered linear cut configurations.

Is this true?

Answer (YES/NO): NO